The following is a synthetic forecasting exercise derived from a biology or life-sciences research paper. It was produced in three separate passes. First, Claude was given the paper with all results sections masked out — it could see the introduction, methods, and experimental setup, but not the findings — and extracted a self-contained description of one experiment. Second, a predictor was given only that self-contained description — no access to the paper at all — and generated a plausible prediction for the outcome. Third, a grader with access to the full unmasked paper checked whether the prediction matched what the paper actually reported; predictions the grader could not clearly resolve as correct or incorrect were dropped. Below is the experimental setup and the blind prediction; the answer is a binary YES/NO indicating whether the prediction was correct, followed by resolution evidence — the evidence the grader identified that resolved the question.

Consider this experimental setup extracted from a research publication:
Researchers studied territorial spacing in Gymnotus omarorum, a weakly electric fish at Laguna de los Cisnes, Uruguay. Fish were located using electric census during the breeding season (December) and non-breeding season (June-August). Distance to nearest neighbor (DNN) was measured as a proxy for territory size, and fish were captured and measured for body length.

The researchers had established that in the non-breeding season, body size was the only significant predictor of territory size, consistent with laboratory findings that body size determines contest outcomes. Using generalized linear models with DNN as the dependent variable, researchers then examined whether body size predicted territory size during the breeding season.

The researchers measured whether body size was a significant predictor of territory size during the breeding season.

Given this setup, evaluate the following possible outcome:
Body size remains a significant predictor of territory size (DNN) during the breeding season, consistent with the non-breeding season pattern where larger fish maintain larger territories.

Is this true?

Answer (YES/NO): NO